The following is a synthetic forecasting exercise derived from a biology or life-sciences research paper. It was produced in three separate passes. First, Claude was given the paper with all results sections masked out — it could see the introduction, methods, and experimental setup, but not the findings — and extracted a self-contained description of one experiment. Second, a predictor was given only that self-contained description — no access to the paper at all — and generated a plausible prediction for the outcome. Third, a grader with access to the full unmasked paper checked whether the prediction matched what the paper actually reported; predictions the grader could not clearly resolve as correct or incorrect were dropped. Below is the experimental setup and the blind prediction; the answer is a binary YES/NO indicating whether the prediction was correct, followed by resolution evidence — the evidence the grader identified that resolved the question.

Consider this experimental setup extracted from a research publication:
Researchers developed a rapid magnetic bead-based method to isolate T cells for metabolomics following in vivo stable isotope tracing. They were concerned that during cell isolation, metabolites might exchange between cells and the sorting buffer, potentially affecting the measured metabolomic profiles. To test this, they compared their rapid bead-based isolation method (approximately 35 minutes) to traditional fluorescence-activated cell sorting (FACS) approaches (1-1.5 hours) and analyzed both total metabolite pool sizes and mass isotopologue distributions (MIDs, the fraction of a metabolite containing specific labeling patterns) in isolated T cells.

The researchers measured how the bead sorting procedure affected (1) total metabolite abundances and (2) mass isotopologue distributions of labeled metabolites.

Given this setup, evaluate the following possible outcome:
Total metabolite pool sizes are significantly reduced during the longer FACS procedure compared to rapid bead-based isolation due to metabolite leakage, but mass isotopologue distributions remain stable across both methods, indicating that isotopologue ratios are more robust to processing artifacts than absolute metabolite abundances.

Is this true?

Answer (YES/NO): NO